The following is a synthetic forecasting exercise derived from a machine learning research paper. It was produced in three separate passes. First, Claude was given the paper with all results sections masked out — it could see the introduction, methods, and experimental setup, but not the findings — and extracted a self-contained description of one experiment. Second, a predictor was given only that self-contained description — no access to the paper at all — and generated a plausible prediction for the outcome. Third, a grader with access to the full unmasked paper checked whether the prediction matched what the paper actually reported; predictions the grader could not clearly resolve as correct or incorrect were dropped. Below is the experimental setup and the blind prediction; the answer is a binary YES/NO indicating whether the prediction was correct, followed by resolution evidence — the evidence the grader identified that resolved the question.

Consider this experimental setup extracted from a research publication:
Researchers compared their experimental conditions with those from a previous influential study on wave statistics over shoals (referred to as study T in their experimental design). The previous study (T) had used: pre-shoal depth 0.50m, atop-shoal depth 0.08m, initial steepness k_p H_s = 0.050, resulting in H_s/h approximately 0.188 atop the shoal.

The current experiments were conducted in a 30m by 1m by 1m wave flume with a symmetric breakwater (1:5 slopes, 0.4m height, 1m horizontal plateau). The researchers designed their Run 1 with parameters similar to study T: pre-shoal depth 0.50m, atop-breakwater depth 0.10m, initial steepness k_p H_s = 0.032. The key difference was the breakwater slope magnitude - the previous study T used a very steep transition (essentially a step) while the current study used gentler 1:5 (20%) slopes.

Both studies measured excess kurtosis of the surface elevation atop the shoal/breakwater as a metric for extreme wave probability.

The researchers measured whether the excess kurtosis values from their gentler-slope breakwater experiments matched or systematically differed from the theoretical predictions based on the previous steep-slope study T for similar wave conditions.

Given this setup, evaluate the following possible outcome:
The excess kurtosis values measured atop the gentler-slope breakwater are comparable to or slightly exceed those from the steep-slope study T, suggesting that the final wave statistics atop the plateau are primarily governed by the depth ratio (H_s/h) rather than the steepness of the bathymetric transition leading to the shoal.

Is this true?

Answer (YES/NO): NO